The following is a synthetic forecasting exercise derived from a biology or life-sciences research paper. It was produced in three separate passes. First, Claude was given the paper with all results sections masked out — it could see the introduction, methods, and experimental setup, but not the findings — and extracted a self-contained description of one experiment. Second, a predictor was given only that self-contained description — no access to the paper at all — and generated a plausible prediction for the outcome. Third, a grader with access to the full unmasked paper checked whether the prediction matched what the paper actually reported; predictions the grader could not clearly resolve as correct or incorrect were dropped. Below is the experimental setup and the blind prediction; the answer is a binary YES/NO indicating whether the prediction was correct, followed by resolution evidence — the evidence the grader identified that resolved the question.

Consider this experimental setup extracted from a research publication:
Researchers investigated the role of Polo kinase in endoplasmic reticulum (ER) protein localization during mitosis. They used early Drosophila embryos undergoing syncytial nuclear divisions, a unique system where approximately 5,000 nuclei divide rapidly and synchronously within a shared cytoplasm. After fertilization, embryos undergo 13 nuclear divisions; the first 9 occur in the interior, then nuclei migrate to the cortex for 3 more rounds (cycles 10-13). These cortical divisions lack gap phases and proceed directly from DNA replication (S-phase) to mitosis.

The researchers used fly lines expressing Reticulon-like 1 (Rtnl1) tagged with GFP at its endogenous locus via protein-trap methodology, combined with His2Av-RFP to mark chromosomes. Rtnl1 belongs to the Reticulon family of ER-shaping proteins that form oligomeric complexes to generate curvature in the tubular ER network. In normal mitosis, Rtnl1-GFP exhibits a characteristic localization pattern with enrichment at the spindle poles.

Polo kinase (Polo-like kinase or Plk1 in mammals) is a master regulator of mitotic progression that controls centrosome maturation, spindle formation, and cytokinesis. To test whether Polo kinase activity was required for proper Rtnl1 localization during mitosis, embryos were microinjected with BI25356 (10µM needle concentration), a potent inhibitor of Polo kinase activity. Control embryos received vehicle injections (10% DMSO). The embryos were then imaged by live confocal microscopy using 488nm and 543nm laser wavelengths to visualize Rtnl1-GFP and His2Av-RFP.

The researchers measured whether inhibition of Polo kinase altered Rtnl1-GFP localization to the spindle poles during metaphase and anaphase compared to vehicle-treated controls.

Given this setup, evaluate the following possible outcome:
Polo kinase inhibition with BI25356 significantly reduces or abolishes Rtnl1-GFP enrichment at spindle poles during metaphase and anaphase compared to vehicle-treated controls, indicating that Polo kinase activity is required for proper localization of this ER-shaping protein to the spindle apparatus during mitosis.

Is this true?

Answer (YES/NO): NO